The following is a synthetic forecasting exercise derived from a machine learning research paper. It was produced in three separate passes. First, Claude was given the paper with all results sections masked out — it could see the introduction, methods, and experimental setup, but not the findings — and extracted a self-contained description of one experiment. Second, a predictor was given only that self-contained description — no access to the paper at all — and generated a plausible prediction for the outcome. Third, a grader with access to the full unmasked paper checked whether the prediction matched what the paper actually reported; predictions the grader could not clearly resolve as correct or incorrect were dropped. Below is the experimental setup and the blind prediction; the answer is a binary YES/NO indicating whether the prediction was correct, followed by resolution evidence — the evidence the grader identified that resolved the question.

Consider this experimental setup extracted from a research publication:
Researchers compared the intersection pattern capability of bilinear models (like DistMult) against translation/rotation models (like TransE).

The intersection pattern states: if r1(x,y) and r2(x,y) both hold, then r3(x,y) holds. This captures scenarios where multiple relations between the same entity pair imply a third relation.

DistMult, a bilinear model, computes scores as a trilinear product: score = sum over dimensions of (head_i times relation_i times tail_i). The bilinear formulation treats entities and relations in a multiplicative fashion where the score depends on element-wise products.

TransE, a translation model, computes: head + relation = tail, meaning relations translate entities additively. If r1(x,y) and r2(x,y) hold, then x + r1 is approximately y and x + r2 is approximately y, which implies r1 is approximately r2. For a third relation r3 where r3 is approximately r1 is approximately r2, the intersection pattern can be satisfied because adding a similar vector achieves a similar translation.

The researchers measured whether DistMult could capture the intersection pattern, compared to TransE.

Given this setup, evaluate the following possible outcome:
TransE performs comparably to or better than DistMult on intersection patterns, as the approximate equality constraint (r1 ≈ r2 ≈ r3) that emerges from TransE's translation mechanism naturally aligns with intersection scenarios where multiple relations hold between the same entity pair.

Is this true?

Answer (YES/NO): YES